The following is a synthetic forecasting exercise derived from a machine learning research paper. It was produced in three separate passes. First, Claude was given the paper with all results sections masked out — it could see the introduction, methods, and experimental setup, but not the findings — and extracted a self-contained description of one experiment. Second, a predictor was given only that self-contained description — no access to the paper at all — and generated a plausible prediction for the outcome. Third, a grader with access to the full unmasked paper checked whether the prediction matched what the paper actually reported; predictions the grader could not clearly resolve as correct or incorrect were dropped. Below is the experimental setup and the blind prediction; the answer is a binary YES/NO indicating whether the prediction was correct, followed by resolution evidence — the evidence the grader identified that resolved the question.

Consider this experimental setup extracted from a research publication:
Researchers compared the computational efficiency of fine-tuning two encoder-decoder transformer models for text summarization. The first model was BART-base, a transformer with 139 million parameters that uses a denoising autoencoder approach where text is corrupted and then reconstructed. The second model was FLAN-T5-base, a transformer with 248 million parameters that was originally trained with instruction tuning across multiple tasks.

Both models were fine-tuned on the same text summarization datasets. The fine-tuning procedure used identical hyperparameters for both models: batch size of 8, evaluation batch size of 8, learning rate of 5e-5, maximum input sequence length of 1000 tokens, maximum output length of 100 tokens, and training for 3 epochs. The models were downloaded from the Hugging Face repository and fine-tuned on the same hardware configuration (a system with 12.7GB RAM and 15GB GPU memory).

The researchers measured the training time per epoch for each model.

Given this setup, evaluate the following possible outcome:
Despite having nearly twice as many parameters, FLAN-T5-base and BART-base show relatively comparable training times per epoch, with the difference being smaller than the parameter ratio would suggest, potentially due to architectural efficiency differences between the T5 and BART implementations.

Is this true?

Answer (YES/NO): NO